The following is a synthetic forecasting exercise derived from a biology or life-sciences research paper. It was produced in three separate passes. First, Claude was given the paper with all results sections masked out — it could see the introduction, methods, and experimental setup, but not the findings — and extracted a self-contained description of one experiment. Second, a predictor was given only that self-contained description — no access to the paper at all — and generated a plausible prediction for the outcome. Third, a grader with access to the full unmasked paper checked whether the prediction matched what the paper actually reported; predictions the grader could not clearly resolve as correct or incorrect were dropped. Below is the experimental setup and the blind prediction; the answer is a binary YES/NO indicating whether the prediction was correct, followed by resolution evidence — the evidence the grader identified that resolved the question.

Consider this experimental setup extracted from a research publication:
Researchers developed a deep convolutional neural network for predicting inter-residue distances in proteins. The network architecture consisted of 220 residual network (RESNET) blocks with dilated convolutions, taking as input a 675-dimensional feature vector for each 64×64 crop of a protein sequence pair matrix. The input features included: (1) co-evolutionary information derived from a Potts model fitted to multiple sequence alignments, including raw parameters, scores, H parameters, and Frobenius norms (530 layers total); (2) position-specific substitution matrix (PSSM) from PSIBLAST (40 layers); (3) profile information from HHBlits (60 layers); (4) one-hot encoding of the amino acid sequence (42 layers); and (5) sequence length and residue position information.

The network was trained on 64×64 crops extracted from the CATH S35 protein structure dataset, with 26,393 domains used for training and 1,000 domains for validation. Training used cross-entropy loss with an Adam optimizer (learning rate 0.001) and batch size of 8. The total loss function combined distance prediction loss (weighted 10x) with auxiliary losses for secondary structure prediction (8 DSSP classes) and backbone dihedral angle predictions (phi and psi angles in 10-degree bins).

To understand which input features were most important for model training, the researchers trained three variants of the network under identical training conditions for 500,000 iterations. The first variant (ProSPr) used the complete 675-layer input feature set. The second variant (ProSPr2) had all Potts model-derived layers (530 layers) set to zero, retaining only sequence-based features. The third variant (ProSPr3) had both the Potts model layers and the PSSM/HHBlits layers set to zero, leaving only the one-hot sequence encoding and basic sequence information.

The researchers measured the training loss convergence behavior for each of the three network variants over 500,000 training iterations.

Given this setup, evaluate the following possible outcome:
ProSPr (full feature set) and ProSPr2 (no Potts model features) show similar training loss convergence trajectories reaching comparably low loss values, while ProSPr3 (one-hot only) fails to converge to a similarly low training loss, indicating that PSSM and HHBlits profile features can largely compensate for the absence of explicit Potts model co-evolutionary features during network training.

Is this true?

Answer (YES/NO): NO